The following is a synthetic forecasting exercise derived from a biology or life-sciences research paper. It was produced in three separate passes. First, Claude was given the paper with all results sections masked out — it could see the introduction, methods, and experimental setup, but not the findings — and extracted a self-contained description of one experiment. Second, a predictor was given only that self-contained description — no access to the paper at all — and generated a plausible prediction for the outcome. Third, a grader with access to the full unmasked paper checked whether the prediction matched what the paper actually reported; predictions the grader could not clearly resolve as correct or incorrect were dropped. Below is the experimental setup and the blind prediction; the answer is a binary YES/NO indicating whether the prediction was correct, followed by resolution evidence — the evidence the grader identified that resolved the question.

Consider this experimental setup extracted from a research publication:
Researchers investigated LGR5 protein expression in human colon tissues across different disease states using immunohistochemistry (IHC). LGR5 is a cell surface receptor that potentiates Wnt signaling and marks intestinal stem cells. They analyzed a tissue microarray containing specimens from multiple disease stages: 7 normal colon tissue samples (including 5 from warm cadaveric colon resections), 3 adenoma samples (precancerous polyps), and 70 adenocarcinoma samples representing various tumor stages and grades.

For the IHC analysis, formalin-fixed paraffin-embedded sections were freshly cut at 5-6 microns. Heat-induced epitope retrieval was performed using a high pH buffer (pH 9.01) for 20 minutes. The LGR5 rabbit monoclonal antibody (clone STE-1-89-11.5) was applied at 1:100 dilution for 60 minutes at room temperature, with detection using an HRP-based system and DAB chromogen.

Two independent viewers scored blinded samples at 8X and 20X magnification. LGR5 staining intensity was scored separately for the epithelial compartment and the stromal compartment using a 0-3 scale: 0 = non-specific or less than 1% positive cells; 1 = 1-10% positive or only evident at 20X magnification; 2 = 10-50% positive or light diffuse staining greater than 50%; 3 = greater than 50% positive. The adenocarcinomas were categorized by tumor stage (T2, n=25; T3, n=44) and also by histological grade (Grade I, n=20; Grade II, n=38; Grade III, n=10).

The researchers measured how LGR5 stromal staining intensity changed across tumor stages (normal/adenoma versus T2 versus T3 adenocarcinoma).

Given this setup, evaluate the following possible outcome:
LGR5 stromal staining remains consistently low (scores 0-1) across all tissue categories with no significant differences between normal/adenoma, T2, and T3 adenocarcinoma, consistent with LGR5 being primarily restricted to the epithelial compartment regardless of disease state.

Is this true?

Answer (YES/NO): NO